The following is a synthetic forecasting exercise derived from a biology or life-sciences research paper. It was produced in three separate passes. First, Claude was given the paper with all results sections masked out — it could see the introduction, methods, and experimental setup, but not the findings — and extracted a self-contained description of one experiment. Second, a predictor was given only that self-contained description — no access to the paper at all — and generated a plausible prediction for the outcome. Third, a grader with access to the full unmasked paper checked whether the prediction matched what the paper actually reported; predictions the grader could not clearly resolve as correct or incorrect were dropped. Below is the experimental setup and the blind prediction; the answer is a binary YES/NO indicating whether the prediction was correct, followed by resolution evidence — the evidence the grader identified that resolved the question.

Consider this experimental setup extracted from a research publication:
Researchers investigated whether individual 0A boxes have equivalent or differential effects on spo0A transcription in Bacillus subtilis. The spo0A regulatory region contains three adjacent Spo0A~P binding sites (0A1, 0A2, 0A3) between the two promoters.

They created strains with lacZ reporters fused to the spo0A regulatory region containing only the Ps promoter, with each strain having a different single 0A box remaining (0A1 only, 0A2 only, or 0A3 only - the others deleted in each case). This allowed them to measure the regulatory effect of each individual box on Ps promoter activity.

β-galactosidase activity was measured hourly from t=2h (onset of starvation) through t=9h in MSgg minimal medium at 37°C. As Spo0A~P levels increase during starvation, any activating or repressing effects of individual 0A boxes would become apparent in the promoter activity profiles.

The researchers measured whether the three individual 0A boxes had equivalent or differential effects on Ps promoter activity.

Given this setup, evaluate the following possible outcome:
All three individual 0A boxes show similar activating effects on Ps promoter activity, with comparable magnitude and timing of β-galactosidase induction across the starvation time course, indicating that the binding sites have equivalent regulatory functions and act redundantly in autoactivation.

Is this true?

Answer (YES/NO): NO